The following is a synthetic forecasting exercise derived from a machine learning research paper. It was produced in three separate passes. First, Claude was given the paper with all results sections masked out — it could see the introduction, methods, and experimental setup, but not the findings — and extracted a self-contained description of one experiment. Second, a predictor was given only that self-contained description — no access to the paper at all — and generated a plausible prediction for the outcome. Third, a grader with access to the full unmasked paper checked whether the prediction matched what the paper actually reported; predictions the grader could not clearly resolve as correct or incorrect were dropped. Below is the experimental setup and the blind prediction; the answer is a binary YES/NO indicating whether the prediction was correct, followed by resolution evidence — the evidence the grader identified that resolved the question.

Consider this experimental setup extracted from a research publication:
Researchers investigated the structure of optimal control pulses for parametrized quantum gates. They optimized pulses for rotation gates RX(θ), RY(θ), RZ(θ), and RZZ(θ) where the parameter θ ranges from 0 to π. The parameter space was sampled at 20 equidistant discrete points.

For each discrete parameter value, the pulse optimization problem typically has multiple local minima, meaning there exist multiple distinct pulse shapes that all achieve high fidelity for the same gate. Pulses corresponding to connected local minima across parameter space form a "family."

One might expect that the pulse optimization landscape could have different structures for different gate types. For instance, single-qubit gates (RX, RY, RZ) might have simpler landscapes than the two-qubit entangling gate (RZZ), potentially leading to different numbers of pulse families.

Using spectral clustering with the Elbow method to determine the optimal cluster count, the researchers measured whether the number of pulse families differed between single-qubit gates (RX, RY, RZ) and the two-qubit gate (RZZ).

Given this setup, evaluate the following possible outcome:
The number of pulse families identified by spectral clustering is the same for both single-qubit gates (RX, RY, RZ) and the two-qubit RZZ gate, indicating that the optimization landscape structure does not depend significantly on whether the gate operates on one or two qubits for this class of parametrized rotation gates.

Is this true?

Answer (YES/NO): YES